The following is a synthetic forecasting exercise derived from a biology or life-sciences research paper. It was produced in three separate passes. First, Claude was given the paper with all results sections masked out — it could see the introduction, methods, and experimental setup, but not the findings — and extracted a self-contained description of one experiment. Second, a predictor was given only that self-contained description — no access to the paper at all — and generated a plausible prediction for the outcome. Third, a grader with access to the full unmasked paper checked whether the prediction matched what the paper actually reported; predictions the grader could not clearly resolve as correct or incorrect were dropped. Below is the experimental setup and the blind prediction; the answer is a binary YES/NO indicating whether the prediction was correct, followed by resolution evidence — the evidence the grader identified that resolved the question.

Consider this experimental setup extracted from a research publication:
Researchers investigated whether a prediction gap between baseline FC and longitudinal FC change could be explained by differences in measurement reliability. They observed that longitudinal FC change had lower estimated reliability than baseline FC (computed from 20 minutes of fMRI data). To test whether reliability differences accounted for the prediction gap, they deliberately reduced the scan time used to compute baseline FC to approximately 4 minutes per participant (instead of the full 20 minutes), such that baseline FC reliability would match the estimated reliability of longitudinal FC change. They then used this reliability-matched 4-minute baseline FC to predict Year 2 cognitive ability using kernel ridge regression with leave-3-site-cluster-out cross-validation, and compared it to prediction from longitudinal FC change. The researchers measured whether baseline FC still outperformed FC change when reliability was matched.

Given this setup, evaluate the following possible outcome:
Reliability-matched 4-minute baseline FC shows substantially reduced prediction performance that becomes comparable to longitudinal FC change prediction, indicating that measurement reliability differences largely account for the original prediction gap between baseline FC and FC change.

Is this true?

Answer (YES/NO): NO